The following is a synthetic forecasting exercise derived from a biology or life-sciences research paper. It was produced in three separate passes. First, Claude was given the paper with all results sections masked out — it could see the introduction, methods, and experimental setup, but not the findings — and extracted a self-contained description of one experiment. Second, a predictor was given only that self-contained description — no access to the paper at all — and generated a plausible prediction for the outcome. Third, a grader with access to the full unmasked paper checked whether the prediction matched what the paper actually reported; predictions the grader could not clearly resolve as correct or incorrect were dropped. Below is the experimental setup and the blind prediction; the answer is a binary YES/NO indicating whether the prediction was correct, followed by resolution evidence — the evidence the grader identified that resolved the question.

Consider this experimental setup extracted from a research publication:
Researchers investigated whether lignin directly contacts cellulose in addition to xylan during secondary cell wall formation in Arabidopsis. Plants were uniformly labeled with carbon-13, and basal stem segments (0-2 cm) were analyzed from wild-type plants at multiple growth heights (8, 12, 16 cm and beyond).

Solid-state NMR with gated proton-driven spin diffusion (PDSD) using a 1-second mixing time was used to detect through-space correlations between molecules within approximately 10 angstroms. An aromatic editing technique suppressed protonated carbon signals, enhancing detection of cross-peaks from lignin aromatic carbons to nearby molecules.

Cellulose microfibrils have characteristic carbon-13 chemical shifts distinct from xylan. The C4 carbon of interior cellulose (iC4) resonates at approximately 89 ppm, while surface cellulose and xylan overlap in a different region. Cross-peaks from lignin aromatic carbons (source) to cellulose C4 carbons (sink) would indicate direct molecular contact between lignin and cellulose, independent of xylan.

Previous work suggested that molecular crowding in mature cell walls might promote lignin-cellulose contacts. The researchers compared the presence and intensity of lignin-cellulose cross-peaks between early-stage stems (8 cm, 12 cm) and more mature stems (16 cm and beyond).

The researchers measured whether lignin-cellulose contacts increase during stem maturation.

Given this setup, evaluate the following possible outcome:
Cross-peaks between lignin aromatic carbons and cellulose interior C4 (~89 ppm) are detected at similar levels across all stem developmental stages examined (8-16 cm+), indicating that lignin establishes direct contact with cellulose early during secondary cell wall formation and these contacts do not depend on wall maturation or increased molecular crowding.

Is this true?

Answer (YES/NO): NO